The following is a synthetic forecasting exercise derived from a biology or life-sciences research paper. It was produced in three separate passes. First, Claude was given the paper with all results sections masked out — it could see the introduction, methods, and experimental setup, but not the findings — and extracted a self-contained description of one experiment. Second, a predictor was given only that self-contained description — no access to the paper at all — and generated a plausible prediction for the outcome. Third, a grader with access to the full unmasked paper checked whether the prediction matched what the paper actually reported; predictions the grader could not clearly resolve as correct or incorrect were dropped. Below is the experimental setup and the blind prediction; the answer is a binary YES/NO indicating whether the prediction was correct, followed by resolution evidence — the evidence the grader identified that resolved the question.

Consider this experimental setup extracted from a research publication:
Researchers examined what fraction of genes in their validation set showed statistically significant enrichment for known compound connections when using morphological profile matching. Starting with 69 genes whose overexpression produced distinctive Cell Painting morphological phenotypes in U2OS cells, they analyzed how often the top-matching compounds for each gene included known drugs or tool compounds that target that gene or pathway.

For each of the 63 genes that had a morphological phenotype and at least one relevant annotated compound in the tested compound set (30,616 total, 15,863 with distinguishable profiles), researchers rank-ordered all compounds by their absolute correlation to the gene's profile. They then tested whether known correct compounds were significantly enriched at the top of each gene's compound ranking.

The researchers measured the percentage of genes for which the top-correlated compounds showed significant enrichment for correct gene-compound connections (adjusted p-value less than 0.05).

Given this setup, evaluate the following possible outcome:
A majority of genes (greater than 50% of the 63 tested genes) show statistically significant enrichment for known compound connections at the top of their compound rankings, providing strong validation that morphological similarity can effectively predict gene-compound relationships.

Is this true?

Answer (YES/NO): NO